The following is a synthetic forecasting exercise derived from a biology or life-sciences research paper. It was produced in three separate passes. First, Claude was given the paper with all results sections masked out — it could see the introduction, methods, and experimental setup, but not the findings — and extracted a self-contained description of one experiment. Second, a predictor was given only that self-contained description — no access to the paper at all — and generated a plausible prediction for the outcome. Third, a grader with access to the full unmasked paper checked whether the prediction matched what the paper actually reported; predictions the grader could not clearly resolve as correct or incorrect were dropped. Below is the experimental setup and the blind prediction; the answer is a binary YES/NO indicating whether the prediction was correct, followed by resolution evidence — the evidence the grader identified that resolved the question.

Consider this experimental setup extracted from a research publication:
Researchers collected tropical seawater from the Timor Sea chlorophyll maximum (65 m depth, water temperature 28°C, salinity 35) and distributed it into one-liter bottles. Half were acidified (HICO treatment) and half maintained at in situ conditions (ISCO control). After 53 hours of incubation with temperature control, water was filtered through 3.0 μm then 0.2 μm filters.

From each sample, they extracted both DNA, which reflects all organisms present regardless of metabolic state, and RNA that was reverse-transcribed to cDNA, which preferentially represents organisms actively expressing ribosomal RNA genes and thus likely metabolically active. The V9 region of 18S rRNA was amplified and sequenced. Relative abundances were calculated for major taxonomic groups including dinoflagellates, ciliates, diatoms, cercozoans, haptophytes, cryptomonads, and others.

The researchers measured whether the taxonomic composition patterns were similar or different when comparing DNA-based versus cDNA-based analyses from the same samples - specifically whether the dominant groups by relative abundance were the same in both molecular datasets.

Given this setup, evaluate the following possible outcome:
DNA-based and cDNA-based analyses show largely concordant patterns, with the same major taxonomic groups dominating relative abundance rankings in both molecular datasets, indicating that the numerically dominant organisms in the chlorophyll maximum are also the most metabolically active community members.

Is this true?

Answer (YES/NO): NO